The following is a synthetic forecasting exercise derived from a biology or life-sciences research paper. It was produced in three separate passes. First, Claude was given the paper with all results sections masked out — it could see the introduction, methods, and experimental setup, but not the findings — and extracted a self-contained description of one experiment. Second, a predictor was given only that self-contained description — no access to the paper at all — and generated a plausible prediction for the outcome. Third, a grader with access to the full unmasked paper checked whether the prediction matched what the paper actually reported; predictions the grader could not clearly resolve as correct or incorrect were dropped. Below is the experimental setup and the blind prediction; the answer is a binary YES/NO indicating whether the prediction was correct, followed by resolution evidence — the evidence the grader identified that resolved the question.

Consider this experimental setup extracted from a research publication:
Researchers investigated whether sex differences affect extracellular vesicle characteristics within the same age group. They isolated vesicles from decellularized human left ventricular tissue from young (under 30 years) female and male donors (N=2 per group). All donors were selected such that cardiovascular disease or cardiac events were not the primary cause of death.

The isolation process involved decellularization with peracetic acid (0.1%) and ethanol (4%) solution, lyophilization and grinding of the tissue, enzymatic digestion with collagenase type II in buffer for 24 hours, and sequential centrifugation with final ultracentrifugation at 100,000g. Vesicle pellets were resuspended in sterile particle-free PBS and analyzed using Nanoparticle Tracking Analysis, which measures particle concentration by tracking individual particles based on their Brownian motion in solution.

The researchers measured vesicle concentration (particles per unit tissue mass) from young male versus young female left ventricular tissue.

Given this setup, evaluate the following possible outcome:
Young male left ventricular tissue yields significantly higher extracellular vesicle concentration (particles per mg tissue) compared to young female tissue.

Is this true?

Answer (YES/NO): NO